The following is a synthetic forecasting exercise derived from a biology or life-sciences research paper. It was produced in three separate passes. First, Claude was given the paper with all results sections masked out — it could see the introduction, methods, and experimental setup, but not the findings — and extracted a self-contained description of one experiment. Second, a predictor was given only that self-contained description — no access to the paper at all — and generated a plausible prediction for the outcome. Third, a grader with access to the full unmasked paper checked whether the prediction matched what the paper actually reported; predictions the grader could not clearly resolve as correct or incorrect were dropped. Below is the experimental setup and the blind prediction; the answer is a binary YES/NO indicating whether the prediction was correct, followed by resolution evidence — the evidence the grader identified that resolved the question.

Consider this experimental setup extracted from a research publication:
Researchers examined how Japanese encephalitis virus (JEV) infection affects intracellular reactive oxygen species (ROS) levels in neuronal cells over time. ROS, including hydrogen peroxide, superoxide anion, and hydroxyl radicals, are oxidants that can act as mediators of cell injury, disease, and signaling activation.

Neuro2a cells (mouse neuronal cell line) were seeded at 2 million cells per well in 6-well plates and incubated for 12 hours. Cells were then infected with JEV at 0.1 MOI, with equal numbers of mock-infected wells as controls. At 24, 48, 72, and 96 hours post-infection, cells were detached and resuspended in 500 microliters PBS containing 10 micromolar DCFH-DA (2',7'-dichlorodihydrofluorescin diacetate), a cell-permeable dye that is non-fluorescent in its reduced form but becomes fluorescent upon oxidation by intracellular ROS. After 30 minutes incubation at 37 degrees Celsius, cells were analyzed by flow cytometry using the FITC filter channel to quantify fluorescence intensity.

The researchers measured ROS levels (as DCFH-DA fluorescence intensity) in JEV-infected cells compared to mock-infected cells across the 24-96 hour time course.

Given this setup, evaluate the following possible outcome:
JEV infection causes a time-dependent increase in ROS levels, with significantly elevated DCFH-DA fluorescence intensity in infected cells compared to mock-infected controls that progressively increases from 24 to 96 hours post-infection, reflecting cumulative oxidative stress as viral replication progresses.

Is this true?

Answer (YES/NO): NO